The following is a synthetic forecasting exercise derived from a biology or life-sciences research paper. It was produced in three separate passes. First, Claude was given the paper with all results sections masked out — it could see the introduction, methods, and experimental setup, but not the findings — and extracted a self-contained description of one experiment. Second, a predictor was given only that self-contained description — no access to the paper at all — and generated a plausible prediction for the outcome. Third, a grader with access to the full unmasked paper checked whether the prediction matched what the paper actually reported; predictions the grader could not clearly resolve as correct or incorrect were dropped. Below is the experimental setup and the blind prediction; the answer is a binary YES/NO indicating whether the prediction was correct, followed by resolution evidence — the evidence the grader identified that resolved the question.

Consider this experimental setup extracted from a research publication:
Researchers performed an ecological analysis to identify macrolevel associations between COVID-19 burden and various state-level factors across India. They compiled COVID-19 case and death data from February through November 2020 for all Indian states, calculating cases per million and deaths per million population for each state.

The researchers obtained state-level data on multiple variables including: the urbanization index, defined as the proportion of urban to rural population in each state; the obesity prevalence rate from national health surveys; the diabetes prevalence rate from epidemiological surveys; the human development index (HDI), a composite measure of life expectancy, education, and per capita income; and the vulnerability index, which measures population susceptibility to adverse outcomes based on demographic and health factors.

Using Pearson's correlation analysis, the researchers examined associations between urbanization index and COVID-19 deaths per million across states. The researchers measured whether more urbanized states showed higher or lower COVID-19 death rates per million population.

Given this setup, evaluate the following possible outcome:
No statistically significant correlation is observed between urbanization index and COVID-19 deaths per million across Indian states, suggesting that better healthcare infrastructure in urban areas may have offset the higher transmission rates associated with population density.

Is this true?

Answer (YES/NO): NO